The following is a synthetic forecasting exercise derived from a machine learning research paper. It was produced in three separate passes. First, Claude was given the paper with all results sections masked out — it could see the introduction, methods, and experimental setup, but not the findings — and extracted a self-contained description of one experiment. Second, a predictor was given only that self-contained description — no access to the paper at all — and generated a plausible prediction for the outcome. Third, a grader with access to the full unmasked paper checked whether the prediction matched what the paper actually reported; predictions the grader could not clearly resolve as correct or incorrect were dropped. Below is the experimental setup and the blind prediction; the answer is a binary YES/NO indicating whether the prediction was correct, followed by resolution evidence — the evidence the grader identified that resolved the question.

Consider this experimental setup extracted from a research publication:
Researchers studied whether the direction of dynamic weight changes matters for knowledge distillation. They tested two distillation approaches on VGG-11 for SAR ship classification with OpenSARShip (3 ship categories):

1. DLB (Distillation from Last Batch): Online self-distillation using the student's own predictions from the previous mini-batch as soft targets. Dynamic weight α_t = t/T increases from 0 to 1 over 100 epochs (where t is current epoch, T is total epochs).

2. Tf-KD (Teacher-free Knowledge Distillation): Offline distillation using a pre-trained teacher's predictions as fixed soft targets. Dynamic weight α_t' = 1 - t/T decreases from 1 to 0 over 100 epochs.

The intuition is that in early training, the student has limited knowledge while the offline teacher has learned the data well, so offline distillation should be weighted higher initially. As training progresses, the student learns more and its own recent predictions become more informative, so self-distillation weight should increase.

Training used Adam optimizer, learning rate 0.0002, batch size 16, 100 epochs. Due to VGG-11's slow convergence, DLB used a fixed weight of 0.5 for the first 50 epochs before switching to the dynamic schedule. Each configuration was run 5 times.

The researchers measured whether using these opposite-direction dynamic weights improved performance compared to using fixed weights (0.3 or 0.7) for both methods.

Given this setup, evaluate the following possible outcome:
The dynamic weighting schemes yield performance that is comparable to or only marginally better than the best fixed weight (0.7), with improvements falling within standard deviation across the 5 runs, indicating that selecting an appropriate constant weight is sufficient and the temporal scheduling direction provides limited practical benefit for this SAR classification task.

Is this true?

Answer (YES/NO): NO